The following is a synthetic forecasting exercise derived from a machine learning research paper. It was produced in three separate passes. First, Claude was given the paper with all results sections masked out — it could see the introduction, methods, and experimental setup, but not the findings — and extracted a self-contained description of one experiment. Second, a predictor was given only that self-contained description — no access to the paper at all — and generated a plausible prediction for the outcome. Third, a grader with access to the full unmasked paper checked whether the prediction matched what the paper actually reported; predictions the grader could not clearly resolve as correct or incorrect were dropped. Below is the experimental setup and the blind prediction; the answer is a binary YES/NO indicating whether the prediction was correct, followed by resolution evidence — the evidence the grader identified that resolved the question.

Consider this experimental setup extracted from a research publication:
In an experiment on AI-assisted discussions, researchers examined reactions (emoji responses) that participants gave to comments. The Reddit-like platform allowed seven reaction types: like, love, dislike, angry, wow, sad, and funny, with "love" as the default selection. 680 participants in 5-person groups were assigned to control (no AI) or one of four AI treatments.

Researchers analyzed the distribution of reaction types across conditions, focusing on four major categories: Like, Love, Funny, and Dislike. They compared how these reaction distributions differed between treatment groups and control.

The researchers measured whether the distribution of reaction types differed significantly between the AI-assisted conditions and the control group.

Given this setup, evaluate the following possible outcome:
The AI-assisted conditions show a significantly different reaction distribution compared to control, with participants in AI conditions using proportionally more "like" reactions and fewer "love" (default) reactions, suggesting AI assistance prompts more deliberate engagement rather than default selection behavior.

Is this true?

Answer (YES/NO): NO